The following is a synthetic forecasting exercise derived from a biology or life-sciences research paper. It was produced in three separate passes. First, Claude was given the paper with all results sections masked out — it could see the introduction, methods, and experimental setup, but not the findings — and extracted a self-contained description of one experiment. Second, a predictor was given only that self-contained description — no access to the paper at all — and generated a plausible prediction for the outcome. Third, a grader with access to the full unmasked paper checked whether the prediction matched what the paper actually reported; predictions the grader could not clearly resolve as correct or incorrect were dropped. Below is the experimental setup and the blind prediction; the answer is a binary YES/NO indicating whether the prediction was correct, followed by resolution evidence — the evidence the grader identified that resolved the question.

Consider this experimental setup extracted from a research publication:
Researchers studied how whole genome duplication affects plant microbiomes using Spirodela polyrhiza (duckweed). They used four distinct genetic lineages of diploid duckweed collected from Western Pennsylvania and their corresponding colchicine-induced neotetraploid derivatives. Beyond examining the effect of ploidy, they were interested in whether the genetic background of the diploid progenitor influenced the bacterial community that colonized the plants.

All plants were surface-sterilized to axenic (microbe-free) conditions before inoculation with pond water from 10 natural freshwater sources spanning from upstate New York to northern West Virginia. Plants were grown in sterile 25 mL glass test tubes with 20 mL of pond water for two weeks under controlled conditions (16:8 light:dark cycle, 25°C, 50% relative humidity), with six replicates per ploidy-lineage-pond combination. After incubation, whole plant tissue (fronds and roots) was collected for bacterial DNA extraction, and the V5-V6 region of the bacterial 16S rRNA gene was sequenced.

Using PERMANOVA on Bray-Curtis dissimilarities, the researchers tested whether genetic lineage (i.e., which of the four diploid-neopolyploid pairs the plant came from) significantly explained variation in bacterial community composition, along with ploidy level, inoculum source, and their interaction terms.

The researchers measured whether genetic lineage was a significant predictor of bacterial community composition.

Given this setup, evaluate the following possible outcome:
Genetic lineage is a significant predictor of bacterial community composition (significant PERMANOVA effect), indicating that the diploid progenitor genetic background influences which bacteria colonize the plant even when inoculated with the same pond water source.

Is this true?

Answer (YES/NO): NO